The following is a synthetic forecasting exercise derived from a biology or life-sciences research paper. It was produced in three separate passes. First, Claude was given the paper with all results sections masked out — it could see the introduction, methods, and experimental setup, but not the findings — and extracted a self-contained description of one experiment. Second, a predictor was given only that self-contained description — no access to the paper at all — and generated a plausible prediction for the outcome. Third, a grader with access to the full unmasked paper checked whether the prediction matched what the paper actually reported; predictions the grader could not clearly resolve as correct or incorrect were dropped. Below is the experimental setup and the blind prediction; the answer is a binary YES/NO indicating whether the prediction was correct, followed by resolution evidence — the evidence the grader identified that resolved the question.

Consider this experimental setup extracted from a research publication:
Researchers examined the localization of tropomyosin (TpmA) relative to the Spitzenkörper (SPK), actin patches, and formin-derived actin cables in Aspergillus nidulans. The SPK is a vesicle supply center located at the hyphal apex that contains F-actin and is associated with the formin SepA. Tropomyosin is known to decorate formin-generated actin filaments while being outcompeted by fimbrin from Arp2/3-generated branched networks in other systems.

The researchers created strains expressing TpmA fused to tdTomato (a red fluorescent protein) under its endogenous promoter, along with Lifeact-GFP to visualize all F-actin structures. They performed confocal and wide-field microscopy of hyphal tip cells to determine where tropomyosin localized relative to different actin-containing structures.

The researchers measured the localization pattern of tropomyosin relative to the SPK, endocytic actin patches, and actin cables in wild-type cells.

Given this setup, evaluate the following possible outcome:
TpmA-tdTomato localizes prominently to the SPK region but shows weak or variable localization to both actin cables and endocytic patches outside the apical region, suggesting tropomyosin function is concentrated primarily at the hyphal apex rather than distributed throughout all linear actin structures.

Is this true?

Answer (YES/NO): NO